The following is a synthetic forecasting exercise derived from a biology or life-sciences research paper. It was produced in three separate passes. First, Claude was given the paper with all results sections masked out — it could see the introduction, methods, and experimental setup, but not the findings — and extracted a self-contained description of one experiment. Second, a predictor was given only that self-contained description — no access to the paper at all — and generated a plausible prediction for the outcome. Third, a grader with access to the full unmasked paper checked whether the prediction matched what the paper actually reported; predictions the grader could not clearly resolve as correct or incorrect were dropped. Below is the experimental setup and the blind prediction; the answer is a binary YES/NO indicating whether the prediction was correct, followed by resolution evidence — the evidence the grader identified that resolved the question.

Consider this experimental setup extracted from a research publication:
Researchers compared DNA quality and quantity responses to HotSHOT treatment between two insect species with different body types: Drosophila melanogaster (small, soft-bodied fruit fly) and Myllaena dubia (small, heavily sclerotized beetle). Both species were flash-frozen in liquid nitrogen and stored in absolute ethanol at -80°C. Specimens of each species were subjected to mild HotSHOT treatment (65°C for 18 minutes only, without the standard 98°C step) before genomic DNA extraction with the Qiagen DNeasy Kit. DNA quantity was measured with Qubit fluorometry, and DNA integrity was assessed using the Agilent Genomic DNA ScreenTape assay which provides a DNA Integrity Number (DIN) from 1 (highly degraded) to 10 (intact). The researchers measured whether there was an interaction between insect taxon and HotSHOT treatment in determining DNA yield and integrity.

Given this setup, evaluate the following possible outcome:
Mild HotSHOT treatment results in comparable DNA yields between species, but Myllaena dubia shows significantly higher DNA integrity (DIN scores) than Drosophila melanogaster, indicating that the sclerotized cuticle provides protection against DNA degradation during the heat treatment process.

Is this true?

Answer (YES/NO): NO